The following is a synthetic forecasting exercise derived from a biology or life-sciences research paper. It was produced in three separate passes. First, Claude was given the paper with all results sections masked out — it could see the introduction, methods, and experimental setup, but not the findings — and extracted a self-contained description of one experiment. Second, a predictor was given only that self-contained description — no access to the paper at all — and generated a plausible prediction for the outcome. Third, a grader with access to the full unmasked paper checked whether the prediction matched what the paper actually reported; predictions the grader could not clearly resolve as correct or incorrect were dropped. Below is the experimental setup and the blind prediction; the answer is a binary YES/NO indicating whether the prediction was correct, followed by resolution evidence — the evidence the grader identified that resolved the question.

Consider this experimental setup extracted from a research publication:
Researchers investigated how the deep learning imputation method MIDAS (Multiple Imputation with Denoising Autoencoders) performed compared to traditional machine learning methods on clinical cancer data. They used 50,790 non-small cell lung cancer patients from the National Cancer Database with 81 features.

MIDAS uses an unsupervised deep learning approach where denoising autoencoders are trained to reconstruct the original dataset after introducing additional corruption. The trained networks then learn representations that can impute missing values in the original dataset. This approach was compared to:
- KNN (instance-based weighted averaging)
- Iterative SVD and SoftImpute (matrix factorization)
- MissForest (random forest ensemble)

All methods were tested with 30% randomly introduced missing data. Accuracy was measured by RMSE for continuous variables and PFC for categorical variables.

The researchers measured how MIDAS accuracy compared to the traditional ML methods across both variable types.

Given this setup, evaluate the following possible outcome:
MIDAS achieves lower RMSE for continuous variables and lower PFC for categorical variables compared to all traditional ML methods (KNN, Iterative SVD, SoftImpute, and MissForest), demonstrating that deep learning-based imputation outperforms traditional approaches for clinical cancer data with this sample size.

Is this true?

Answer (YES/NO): NO